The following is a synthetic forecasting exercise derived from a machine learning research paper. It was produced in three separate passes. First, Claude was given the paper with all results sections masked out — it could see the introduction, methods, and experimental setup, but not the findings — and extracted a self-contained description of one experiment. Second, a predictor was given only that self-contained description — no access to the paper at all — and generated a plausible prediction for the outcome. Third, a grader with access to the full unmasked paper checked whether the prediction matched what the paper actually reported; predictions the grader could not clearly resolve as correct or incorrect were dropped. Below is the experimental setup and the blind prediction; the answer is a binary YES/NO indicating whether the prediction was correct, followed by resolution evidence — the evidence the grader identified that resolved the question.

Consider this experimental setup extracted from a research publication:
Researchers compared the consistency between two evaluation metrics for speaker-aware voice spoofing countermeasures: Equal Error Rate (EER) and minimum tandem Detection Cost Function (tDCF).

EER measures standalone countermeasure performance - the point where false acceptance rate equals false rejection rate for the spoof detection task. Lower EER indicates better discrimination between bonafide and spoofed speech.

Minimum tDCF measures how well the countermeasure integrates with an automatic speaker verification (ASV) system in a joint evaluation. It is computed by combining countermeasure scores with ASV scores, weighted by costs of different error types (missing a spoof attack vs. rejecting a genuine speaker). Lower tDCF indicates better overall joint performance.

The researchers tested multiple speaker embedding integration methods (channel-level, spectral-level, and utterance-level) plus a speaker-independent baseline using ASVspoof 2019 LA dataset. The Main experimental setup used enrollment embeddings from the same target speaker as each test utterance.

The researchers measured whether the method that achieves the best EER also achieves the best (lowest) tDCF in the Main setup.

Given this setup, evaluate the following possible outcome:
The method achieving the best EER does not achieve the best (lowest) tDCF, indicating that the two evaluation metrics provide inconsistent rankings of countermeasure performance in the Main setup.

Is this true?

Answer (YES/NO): NO